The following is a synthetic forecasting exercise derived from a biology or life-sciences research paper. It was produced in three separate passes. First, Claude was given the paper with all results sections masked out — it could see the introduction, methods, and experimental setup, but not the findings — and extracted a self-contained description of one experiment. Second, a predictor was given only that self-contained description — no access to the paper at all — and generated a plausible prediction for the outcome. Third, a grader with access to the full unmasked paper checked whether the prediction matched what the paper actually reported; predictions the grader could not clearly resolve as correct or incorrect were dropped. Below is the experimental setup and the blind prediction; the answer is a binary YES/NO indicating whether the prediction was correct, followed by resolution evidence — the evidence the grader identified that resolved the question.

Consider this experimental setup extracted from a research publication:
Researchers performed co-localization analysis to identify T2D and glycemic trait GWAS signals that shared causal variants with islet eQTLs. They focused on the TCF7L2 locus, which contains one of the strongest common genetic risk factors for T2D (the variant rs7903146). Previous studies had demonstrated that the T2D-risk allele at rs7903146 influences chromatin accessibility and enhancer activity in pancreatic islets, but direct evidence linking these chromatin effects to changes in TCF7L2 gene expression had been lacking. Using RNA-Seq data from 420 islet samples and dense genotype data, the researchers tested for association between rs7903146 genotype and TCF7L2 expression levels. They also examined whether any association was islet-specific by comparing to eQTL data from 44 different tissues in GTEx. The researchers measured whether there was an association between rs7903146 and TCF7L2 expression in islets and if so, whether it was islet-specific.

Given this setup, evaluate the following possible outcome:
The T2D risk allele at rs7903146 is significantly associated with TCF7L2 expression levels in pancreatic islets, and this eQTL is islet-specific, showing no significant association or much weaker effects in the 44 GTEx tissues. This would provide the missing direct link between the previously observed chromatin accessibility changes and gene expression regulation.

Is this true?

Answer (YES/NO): YES